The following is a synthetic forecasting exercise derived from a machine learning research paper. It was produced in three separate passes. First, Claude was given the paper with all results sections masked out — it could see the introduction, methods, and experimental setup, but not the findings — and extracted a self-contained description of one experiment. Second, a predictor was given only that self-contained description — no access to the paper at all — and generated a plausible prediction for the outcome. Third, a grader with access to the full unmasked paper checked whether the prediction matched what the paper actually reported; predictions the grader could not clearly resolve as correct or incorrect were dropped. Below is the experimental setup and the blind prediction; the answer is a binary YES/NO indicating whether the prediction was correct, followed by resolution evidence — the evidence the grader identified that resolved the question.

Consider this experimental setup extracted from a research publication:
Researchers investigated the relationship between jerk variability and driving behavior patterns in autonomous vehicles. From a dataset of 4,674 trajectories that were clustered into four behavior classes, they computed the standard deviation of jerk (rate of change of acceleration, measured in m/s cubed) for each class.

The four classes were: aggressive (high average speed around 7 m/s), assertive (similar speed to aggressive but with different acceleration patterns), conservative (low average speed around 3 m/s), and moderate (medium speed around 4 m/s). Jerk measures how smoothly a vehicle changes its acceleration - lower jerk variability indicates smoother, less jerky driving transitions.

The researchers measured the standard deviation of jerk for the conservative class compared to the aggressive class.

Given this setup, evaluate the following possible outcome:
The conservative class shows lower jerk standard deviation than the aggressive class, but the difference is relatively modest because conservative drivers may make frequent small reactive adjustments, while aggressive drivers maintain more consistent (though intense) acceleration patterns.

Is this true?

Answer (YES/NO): NO